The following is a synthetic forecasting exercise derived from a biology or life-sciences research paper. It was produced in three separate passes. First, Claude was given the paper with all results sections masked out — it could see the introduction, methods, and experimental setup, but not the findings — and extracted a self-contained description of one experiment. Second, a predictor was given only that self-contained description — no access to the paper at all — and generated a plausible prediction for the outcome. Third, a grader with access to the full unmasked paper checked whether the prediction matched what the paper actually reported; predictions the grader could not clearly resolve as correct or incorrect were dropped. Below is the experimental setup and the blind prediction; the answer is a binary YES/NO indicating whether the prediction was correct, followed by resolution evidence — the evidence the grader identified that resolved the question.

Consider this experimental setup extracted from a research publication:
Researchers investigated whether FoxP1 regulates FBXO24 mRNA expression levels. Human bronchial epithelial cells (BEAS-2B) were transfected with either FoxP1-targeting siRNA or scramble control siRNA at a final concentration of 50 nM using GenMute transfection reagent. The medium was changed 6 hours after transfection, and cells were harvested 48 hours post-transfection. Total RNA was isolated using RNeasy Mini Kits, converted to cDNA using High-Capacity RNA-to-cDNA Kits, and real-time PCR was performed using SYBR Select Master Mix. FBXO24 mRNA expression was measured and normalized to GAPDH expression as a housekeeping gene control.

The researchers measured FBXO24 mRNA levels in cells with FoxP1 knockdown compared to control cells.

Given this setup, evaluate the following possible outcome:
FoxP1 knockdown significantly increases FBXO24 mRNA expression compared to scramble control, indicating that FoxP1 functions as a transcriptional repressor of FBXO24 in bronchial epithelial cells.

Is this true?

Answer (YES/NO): YES